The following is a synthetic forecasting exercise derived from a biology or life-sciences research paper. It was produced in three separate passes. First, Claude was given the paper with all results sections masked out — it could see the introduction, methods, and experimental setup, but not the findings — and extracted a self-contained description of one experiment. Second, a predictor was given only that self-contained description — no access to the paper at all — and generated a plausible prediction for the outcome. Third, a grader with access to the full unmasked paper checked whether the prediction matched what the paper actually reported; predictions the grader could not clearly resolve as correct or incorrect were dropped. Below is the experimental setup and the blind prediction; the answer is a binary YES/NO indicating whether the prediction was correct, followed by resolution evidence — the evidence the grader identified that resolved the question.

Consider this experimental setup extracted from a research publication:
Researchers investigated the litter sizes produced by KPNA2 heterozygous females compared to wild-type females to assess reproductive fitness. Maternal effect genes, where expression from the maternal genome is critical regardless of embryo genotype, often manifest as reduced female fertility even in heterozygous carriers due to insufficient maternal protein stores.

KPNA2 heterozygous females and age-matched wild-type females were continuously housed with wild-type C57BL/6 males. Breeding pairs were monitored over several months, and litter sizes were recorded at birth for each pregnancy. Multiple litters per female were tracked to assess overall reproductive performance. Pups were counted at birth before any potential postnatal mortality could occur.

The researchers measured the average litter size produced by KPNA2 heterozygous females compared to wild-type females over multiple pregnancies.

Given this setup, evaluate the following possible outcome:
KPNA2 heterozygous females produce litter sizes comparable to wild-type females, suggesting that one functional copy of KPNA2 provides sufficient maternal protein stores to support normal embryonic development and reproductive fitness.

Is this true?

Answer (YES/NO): NO